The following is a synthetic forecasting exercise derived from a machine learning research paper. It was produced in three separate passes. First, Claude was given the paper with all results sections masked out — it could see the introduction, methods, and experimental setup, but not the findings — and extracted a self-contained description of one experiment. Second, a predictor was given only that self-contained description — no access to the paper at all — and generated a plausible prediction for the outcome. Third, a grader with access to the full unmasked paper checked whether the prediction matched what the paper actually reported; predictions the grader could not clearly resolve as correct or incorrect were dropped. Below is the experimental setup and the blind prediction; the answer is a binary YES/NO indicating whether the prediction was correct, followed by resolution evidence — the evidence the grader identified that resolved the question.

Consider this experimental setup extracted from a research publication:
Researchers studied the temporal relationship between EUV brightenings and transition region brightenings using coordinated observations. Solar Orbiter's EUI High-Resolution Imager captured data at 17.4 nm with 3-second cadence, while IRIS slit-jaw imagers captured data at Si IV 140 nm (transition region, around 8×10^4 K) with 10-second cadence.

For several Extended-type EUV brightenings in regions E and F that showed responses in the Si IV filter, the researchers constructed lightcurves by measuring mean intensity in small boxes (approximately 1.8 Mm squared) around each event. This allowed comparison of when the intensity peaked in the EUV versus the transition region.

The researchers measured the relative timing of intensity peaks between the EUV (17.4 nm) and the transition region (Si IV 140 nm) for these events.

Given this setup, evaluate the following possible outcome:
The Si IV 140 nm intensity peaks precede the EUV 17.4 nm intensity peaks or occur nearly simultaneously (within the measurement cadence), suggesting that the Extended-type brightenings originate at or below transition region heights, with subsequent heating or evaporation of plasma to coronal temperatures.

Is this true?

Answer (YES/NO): NO